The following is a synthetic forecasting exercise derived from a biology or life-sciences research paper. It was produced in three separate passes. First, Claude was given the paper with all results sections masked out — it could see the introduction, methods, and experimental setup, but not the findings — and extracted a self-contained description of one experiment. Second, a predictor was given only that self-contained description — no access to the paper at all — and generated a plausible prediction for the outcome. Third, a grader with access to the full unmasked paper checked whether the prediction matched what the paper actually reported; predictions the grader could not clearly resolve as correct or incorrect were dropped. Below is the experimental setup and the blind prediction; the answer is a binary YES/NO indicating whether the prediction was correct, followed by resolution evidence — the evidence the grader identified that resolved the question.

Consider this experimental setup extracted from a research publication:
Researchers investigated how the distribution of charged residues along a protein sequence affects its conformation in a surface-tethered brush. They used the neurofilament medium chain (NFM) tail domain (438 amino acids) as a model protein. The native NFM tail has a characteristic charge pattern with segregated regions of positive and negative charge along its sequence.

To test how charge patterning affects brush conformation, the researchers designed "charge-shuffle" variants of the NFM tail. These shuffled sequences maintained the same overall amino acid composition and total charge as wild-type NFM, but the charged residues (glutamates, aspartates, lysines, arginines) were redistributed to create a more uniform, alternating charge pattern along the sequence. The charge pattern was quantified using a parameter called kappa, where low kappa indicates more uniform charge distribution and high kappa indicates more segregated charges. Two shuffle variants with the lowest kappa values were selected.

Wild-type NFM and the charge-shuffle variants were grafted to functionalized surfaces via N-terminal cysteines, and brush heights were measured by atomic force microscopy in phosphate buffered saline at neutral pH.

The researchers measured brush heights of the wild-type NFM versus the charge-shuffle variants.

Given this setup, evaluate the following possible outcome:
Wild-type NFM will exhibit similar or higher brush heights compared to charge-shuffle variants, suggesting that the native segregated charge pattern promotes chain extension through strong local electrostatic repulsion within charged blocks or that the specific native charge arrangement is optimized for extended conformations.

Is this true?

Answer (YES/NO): NO